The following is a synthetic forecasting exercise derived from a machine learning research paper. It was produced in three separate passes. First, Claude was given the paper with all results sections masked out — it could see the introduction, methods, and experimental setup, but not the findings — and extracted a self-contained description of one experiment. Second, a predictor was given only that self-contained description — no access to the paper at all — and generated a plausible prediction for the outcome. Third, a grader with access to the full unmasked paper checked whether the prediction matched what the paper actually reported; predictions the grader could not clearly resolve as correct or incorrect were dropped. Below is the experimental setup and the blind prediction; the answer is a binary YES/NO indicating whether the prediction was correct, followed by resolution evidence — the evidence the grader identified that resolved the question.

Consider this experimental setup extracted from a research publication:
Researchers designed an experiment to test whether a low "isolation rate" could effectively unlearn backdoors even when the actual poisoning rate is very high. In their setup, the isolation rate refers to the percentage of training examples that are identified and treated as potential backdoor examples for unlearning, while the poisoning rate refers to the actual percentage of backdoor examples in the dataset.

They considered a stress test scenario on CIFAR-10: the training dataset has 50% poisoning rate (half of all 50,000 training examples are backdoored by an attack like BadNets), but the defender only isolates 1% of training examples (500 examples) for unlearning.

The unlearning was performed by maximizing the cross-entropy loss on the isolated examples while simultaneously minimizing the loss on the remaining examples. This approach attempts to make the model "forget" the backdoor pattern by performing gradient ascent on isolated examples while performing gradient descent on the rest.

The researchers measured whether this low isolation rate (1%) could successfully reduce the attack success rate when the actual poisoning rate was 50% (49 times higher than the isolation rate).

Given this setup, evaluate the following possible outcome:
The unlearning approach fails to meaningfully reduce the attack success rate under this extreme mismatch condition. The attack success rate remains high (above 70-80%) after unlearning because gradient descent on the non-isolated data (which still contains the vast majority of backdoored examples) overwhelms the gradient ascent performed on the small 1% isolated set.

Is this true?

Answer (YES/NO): NO